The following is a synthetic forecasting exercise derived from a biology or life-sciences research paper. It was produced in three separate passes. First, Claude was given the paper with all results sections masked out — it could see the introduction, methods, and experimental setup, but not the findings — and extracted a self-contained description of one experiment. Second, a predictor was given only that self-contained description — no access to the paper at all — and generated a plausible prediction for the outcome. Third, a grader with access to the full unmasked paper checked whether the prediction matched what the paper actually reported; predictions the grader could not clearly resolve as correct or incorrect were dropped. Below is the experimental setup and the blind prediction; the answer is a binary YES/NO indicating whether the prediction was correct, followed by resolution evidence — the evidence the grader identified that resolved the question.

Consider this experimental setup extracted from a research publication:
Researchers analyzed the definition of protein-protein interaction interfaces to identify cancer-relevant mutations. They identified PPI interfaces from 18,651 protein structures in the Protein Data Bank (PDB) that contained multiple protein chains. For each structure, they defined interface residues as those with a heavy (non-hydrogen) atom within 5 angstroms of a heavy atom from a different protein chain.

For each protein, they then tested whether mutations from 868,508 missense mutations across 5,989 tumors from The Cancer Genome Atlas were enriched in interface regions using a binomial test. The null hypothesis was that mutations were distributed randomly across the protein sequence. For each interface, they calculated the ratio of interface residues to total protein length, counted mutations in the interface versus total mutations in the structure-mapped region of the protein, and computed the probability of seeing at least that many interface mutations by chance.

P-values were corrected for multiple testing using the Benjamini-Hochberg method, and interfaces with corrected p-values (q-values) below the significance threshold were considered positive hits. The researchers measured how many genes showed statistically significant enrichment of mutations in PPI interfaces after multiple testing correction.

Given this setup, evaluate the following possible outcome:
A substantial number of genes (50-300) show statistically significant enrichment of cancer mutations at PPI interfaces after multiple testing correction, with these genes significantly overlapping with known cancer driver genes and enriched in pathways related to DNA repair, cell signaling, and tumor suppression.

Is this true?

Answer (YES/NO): NO